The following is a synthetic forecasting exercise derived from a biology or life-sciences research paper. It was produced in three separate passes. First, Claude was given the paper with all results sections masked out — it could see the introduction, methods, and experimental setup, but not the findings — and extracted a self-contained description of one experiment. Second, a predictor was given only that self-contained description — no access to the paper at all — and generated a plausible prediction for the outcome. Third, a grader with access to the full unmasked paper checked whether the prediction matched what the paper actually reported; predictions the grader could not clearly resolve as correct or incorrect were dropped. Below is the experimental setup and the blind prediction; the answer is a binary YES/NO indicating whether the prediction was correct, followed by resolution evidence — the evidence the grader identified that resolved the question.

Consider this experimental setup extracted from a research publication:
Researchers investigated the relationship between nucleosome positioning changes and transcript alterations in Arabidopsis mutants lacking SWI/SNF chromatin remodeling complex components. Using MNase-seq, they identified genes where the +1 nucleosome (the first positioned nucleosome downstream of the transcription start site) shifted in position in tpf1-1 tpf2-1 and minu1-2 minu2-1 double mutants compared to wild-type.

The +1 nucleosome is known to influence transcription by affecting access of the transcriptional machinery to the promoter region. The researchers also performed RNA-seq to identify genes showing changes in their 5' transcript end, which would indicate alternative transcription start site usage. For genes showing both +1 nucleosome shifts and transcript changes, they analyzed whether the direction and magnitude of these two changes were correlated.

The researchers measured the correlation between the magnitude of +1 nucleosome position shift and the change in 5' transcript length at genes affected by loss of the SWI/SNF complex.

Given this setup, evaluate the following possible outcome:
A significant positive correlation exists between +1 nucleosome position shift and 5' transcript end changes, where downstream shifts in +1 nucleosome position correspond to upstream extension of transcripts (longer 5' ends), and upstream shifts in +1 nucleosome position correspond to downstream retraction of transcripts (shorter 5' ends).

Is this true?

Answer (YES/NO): NO